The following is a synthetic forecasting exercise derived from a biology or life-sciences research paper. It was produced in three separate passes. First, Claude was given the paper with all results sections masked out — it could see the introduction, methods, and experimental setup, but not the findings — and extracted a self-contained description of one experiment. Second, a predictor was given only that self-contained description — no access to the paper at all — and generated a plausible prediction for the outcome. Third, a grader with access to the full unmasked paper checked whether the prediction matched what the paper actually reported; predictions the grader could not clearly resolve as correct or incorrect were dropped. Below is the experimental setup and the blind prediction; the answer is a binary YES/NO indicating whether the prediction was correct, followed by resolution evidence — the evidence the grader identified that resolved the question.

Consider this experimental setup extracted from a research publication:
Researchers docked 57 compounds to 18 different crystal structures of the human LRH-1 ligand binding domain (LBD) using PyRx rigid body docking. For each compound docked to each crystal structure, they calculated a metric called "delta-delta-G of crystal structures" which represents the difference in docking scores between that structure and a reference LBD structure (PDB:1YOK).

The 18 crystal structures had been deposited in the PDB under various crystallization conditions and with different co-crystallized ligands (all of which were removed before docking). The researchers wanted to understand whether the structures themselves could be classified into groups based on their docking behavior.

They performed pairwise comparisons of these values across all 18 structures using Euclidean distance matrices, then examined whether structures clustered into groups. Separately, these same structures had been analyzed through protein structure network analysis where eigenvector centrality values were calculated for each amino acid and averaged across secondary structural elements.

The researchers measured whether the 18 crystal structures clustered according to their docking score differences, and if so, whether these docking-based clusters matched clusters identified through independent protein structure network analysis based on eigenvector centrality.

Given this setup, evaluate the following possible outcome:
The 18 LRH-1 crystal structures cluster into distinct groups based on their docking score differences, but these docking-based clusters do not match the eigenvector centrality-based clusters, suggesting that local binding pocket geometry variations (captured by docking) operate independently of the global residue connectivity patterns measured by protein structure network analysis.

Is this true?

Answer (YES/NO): NO